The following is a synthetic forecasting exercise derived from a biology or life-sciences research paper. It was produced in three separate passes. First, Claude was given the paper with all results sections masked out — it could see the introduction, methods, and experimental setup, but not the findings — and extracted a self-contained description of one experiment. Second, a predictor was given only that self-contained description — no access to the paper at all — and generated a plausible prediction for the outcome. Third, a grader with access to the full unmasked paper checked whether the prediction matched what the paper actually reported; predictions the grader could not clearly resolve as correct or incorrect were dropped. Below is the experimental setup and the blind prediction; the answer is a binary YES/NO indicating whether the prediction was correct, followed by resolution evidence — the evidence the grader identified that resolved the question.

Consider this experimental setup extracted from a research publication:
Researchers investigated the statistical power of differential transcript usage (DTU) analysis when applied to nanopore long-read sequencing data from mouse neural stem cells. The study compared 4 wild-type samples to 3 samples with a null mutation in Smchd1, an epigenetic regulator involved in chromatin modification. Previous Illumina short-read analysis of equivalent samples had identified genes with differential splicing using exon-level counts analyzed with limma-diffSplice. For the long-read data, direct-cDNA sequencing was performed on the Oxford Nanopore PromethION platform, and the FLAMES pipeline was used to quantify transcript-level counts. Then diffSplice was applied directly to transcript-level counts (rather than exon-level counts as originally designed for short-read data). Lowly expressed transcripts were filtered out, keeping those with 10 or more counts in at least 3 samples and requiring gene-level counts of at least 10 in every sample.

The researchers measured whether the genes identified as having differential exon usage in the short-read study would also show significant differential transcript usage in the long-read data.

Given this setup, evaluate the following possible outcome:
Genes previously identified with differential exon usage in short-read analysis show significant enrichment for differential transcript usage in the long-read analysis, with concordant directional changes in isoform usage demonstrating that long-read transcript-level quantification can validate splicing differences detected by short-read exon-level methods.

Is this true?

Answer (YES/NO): NO